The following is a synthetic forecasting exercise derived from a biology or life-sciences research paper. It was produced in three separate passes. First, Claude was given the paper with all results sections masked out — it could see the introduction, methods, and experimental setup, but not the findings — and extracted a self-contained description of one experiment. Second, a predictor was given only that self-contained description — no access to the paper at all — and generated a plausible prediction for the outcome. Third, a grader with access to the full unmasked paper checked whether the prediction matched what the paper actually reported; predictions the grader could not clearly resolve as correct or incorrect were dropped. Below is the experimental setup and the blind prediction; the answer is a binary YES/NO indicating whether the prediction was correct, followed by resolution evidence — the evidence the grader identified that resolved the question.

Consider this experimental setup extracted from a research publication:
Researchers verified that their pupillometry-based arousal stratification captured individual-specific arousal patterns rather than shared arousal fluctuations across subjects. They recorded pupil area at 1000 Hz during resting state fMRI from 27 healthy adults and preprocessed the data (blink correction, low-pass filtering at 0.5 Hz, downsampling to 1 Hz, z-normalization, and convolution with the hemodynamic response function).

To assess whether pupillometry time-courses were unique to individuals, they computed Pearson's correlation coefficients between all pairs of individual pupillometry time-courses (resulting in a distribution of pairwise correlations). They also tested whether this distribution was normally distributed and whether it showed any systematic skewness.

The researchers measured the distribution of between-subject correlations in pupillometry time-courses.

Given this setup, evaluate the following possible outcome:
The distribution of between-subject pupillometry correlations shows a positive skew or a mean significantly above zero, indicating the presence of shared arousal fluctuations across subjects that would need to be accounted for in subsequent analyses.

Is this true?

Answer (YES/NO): NO